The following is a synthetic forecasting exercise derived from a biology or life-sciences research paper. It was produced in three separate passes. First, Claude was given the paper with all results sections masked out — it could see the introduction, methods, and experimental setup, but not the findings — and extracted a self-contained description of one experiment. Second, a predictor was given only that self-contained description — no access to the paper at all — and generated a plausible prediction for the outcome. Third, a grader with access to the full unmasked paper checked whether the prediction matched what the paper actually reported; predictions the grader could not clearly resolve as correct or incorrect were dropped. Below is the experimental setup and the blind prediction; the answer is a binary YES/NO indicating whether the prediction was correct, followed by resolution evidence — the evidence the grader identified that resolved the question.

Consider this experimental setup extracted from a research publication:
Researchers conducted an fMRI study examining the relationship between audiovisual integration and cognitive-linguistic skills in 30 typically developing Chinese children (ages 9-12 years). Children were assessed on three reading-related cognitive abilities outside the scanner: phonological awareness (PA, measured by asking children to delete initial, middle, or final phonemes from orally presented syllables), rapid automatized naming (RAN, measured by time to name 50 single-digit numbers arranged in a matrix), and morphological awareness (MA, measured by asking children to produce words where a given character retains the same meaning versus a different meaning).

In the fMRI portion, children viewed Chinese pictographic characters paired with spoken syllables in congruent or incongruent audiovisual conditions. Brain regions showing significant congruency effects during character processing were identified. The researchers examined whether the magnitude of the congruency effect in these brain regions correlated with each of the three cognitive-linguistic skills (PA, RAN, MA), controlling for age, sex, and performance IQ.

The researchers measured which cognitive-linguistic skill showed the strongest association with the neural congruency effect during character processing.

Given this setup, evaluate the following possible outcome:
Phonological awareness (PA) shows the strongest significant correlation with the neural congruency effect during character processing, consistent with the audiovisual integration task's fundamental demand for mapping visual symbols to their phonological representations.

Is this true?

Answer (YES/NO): NO